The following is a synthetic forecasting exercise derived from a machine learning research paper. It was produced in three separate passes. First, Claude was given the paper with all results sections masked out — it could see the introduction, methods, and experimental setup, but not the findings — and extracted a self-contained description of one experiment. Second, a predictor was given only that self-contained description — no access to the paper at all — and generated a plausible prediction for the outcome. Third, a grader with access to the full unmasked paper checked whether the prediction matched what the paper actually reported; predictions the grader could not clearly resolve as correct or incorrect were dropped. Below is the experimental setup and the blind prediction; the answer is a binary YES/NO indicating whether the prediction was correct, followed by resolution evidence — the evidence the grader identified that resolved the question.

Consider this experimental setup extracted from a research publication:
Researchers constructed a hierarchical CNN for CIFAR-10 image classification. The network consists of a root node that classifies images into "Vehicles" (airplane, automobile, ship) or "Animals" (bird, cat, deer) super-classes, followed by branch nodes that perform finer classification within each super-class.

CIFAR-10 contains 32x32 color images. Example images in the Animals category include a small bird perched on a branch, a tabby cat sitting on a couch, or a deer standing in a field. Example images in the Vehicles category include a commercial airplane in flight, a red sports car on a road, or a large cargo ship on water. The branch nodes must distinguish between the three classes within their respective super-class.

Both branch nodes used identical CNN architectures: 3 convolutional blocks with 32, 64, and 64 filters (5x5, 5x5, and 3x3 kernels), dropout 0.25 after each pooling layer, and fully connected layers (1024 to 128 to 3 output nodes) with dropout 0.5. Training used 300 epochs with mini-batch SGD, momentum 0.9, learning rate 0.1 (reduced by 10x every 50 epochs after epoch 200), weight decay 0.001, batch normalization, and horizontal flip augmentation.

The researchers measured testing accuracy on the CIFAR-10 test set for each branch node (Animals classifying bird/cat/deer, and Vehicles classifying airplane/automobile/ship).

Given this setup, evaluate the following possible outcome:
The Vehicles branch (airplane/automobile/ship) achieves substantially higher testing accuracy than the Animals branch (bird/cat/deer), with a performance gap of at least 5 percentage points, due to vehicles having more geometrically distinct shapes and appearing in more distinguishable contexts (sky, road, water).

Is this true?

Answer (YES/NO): YES